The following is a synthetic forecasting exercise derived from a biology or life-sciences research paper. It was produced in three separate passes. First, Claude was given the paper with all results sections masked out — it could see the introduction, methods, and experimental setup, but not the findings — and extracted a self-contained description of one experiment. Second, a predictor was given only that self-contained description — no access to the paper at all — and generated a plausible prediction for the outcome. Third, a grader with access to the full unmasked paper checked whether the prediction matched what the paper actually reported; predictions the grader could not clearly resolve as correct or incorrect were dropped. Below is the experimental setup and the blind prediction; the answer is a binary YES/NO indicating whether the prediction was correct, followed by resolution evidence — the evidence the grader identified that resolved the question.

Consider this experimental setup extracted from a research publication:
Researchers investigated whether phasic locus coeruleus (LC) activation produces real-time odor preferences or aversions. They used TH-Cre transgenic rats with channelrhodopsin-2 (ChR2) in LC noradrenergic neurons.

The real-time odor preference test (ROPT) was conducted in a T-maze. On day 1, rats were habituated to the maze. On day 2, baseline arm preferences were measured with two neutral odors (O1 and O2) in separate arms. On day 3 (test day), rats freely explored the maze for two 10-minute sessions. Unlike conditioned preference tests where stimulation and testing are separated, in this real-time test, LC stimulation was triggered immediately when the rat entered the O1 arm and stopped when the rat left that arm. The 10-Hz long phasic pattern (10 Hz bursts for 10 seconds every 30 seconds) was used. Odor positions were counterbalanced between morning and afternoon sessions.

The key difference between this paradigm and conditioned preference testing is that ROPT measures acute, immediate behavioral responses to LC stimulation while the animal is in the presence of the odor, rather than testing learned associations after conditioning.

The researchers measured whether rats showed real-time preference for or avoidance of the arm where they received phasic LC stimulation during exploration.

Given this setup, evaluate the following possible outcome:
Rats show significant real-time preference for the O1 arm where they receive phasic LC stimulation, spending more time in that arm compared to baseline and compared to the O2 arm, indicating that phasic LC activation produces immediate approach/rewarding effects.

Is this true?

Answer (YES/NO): YES